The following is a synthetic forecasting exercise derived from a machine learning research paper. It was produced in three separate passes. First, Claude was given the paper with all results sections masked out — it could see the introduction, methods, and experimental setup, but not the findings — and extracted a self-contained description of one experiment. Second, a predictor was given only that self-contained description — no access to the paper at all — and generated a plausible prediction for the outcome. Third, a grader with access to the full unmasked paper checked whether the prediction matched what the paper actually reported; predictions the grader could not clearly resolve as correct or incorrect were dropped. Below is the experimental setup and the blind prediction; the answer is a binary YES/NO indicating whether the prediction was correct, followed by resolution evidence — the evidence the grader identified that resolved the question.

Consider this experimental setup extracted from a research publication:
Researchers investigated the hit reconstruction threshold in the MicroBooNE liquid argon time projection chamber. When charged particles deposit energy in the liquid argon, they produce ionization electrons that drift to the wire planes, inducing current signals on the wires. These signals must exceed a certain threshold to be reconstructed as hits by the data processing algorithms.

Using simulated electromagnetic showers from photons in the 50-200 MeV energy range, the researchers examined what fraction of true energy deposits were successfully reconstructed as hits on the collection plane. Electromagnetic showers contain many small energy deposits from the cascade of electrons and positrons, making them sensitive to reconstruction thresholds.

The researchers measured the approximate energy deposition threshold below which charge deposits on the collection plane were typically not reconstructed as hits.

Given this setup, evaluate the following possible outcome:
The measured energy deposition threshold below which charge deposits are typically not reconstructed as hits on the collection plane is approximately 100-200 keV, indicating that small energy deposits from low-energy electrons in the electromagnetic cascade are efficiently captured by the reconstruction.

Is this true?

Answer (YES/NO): NO